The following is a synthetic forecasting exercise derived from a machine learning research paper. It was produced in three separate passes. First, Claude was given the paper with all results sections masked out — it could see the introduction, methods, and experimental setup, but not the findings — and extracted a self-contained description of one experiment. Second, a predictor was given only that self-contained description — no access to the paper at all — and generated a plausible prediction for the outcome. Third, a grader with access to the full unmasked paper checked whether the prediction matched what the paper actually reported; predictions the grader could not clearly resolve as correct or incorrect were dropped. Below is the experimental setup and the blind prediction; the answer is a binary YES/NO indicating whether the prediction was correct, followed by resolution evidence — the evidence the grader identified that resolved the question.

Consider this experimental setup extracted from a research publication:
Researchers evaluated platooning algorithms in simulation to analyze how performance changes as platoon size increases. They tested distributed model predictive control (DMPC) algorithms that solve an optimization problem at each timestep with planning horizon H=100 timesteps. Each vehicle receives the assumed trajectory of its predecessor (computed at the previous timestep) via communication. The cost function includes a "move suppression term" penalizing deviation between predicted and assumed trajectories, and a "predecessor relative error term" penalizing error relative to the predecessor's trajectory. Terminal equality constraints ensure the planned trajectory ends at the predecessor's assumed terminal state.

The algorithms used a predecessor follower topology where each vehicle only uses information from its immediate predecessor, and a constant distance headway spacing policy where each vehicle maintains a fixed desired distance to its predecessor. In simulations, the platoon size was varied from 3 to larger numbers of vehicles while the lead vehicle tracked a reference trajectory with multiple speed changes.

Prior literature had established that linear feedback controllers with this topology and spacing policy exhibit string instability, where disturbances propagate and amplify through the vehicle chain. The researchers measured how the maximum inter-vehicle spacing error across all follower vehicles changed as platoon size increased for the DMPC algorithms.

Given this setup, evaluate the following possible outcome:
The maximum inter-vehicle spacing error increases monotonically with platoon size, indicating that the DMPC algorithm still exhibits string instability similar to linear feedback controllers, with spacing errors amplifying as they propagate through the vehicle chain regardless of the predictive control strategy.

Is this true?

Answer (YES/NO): NO